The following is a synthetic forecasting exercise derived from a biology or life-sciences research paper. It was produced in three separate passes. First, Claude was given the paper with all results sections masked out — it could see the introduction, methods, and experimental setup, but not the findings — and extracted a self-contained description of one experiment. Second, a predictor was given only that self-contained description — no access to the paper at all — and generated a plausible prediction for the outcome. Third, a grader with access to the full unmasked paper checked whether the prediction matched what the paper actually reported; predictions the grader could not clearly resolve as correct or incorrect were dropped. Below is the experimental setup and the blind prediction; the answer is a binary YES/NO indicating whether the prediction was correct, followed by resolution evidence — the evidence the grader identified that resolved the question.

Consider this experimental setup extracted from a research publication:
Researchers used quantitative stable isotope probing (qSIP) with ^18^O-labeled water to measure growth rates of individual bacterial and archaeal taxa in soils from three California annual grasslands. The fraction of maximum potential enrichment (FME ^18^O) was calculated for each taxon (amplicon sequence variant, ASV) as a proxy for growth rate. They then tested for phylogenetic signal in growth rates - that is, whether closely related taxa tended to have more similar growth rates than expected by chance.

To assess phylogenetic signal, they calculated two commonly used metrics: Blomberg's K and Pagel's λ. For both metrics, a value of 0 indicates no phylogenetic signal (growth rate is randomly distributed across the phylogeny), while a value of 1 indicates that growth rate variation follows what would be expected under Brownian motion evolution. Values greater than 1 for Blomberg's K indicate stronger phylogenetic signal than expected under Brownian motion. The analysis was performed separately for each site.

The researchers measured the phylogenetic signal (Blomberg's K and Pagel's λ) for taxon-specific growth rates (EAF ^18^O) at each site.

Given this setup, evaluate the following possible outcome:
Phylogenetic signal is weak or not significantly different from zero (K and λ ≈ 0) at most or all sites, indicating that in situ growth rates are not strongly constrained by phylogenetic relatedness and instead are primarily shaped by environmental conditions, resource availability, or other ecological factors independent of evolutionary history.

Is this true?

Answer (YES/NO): NO